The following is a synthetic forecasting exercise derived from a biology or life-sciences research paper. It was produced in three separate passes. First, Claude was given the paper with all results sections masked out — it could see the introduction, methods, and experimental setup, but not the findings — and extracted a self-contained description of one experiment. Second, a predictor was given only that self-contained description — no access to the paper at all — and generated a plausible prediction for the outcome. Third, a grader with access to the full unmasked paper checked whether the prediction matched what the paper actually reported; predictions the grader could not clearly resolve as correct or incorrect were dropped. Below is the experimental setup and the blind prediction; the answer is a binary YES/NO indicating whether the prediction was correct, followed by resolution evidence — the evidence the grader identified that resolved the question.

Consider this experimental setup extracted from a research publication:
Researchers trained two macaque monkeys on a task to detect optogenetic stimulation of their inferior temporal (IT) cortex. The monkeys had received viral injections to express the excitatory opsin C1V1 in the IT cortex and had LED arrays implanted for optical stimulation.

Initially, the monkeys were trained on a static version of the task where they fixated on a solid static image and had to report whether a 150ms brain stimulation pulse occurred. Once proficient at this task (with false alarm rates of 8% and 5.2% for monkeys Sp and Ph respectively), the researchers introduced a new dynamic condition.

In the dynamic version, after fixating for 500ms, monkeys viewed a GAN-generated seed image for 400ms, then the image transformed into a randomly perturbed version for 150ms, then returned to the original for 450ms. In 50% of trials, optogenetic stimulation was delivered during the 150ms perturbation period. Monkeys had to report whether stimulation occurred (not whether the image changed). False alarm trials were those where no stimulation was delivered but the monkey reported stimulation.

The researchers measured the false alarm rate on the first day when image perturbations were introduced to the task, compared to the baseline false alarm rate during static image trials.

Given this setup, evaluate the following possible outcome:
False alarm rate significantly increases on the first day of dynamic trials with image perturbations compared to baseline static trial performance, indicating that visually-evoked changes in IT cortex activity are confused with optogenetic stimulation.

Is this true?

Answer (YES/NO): YES